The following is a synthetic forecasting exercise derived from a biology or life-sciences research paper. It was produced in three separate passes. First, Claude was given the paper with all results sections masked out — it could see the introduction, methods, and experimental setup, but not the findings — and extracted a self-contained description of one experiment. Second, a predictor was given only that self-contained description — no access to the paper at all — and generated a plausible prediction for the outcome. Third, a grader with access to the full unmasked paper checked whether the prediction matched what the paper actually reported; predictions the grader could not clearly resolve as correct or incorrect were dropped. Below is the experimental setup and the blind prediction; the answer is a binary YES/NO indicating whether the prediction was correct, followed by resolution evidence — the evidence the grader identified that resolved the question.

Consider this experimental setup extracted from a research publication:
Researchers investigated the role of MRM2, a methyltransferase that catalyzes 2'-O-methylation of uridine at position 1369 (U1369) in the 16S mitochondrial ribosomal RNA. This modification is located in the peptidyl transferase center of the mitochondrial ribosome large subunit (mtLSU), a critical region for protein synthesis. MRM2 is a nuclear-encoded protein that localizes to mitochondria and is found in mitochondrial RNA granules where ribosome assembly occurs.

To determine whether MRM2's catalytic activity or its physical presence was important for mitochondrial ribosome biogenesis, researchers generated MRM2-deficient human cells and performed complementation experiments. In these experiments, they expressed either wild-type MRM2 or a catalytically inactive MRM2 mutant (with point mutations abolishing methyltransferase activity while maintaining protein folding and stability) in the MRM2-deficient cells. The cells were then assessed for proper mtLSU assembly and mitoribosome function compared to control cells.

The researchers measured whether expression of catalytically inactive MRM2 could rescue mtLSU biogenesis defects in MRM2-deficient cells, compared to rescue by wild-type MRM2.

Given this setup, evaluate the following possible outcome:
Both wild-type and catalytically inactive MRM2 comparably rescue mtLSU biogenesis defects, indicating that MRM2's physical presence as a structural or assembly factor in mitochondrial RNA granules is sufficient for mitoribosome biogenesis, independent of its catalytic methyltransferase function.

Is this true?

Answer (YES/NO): YES